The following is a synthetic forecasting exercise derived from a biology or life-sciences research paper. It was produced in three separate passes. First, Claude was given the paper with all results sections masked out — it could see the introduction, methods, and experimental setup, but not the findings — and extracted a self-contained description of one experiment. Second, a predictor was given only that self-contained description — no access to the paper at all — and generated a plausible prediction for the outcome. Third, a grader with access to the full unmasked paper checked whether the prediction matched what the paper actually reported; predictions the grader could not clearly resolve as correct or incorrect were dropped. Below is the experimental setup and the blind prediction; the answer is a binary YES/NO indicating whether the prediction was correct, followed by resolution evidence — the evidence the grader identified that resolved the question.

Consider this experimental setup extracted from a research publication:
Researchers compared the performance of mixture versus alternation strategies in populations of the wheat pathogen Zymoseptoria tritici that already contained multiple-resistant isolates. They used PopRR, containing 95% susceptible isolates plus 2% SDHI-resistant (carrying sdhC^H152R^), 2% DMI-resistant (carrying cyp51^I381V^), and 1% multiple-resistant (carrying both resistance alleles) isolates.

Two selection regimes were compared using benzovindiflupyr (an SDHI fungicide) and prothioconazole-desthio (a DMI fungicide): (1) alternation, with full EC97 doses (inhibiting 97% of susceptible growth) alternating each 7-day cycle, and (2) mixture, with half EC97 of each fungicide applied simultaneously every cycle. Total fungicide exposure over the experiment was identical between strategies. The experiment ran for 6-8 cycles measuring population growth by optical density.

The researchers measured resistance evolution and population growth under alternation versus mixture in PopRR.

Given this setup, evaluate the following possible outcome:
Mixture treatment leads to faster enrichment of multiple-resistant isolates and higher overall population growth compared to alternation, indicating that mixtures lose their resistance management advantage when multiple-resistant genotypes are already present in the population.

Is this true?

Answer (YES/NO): NO